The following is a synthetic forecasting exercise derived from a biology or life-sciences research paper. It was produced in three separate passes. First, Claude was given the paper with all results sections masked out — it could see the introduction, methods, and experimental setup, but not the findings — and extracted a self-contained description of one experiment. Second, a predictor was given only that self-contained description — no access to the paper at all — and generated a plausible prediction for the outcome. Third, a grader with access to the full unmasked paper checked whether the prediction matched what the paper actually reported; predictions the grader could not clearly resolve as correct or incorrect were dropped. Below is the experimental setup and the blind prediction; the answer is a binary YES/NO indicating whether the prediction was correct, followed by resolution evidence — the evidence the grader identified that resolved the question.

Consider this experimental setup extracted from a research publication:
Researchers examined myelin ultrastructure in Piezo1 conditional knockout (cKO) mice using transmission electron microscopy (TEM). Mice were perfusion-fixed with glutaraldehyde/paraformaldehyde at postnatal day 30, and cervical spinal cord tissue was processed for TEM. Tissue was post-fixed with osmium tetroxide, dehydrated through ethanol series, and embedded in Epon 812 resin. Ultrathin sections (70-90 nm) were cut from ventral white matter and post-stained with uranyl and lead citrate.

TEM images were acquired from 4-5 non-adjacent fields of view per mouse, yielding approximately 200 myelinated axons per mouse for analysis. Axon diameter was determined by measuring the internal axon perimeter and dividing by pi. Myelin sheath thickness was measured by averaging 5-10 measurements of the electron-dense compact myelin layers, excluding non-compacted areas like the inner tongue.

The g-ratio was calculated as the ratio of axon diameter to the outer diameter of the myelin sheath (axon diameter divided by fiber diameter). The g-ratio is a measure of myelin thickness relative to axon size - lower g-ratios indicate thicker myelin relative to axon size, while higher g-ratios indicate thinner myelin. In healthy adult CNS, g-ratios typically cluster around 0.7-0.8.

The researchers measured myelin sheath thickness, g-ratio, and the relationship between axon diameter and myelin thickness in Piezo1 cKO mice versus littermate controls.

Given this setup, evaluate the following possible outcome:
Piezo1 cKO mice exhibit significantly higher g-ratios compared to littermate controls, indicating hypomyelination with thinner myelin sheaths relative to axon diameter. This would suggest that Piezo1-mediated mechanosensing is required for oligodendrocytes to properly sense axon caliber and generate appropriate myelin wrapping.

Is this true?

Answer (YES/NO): NO